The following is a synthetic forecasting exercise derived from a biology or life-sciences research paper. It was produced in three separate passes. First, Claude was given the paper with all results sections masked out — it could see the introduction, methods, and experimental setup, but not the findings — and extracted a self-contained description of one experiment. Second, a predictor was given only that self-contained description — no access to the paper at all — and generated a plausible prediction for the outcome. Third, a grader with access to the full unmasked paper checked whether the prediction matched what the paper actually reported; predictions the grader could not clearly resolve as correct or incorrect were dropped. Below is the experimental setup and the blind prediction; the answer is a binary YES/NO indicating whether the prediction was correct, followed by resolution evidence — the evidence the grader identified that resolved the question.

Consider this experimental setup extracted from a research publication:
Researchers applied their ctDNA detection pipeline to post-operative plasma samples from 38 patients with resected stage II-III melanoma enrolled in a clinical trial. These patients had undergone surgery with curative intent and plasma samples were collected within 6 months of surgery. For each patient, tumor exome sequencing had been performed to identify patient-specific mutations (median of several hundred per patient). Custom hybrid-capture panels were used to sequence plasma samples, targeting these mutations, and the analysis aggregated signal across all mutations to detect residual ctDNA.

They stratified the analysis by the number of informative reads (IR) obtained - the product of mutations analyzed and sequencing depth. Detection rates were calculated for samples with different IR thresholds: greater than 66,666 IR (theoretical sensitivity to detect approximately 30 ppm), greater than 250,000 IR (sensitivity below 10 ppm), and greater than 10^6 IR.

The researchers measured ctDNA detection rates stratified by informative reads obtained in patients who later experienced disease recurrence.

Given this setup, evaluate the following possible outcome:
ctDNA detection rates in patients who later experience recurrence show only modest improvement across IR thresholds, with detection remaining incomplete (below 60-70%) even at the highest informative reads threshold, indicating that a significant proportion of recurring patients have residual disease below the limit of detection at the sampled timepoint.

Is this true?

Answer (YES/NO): NO